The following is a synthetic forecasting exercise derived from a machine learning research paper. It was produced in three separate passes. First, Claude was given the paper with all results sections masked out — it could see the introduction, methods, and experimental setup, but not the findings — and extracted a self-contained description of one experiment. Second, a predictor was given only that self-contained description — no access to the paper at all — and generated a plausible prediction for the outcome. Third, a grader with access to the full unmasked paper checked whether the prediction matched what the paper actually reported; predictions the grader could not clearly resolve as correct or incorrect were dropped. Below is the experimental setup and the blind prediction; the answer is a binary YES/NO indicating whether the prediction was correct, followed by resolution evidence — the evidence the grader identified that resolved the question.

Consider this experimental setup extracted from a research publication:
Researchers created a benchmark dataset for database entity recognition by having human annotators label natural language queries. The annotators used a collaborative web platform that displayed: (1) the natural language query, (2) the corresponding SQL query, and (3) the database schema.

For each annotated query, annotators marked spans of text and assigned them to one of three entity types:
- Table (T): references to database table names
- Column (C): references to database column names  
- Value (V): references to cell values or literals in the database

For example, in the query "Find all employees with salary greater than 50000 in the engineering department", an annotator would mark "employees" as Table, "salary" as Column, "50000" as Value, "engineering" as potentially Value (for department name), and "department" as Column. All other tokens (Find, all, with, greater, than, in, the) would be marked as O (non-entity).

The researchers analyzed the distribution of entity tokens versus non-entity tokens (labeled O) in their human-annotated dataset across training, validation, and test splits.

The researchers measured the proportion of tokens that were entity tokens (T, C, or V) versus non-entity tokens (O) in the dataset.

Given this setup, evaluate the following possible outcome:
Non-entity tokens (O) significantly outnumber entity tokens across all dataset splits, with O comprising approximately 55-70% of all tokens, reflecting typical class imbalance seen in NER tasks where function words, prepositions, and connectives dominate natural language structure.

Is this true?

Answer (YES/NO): NO